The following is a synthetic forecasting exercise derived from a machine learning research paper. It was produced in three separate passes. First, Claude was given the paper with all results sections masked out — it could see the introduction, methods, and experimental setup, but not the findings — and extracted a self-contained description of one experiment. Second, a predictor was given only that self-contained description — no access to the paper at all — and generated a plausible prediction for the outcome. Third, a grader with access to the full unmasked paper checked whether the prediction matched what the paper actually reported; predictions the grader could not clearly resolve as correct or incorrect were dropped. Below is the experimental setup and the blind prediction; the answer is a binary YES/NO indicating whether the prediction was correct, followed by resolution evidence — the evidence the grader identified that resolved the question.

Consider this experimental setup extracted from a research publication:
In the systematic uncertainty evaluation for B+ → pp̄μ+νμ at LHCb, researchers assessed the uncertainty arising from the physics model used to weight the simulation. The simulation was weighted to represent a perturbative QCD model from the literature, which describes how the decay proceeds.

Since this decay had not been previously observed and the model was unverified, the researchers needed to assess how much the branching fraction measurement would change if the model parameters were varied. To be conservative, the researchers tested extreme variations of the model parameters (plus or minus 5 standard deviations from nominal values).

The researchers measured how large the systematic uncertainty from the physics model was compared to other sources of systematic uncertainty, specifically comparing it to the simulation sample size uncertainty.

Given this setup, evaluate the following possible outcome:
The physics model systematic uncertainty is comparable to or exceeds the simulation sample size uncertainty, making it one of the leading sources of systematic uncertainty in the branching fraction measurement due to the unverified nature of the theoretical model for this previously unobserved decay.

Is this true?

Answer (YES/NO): NO